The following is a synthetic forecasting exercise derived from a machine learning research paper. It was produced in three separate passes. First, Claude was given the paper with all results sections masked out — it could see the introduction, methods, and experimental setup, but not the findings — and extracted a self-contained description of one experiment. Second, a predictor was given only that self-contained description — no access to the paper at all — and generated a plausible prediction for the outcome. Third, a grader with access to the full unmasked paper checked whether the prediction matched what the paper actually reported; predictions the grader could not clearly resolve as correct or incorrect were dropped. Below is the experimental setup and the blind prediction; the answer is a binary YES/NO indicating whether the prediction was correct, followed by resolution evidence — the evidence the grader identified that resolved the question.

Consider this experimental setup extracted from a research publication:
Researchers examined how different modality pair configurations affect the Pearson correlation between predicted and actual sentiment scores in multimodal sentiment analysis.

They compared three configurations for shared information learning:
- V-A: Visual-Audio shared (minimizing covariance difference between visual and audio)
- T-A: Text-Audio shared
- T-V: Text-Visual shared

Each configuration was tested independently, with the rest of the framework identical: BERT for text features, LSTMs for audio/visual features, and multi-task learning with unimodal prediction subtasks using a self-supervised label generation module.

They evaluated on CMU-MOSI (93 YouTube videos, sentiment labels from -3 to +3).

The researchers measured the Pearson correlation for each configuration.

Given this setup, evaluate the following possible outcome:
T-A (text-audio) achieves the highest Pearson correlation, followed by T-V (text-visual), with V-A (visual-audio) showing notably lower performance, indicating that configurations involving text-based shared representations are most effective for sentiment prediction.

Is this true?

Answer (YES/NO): NO